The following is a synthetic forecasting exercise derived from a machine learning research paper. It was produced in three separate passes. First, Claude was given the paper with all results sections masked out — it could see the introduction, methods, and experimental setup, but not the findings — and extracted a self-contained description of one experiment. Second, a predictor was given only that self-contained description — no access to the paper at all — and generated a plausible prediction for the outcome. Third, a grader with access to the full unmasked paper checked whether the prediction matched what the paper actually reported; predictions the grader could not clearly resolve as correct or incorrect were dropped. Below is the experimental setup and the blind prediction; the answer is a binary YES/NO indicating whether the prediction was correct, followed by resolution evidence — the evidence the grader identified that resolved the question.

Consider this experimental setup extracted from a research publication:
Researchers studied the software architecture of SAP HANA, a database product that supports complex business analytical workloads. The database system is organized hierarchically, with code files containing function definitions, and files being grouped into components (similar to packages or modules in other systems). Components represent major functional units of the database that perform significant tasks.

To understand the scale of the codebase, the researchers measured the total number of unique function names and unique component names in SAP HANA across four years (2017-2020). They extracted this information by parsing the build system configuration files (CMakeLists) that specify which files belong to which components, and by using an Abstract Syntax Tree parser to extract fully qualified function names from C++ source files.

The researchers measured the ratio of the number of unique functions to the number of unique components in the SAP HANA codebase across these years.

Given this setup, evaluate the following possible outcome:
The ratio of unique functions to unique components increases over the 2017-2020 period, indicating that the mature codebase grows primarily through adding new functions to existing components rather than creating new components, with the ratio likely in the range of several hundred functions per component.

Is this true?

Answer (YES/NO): NO